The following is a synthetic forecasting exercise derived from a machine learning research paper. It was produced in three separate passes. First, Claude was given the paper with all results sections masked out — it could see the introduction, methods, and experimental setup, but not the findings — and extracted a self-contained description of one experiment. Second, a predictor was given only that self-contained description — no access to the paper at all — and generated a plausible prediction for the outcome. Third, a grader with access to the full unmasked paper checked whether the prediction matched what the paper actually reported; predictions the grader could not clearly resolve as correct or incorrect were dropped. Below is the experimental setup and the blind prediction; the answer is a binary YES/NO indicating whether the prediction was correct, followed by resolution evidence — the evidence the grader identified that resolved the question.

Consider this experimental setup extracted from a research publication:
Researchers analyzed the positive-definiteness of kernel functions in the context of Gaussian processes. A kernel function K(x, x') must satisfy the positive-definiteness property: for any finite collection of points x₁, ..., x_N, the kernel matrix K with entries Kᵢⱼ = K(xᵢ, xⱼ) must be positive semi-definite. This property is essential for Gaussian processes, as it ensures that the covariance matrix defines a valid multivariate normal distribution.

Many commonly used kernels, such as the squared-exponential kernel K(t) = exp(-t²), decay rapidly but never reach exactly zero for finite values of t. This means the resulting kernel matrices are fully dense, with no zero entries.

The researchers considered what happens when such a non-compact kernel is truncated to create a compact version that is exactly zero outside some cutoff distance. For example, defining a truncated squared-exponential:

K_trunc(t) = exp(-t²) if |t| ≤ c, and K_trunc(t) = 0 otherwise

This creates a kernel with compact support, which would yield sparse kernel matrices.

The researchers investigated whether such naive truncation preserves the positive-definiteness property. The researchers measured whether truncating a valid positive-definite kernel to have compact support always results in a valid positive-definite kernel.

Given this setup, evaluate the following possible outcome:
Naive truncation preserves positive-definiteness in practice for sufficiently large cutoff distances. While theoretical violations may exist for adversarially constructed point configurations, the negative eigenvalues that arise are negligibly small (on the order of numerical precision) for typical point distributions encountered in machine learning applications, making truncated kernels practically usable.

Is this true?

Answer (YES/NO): NO